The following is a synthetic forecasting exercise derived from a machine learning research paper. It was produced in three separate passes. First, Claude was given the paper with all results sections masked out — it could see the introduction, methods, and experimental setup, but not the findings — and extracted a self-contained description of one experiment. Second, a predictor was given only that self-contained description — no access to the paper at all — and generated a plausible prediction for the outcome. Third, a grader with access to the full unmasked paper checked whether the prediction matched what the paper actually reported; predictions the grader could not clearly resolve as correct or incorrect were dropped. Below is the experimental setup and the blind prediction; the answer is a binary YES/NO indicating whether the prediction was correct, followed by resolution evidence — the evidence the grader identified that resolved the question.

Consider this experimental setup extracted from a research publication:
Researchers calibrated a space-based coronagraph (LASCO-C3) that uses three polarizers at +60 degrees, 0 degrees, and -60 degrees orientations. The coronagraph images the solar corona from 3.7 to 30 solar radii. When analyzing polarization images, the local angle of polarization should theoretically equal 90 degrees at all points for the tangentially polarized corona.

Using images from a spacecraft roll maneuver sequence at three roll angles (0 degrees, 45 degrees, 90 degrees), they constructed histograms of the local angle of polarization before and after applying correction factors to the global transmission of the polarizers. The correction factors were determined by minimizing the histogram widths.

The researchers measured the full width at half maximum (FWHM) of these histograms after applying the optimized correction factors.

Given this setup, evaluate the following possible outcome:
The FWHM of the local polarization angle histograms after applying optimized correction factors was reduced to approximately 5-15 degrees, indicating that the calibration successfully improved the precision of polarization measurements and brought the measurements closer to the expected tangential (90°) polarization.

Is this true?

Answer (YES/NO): YES